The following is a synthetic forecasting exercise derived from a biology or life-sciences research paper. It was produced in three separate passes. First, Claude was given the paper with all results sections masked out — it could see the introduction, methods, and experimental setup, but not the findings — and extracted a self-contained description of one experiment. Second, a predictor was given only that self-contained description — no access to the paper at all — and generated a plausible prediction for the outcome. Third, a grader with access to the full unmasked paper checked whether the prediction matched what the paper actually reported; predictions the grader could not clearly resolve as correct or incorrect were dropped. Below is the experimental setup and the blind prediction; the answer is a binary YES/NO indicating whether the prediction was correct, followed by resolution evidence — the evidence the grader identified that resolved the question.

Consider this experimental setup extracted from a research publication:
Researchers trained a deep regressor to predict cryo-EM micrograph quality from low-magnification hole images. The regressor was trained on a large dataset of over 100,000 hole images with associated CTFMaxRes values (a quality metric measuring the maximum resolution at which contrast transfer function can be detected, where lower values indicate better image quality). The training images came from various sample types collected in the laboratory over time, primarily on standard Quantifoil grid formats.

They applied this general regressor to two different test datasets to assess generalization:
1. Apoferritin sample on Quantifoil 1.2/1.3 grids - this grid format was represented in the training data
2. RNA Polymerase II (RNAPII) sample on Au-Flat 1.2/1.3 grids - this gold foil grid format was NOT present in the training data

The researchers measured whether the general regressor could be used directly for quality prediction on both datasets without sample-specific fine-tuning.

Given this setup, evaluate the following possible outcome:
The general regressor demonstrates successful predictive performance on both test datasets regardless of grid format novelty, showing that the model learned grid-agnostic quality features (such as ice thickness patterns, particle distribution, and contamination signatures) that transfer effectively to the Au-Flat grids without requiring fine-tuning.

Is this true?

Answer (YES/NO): NO